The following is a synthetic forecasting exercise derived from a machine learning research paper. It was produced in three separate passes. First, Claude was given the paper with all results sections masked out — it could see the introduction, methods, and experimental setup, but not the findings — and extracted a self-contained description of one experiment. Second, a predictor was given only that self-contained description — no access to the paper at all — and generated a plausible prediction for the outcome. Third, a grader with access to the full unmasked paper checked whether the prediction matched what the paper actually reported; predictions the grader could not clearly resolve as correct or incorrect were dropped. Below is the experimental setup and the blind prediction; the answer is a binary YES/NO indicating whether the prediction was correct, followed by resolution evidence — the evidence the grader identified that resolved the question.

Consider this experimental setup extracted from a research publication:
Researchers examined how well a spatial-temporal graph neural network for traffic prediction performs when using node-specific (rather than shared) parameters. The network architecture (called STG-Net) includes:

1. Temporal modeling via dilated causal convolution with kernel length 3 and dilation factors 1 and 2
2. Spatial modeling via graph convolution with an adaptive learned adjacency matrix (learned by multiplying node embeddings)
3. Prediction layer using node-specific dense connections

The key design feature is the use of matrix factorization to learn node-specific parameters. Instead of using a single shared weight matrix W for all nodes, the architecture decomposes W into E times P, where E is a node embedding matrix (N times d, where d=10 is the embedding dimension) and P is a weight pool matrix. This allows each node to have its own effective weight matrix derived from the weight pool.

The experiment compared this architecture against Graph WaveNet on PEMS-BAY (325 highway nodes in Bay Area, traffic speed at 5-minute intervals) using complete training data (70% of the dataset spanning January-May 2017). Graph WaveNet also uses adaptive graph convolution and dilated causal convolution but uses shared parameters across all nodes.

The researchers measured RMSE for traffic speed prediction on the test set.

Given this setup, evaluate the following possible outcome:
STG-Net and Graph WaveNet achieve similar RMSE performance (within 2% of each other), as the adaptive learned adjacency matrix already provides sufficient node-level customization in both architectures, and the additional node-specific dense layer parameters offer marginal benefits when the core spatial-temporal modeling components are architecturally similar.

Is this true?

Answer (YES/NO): NO